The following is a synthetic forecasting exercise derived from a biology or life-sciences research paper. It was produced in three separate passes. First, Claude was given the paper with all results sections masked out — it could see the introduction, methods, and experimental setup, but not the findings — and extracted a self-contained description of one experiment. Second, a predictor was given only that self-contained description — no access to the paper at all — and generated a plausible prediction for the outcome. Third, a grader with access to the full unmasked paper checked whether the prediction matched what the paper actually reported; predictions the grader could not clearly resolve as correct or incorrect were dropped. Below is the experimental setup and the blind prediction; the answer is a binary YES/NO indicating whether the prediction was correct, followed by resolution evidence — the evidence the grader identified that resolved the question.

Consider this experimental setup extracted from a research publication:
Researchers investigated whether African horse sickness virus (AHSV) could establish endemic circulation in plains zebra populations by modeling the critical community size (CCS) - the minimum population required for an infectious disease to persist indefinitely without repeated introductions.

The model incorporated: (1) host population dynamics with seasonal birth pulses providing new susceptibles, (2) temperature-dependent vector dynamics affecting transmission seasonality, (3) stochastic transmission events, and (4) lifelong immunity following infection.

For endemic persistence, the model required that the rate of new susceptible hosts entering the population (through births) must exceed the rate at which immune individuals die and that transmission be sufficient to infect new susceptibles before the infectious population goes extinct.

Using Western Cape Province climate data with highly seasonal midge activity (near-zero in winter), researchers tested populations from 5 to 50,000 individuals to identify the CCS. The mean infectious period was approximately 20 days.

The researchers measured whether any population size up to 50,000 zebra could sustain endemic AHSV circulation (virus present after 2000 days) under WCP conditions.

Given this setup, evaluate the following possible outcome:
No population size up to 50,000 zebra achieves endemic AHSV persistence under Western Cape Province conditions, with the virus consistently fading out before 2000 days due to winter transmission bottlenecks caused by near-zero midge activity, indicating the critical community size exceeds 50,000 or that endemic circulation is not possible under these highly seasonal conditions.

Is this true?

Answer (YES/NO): NO